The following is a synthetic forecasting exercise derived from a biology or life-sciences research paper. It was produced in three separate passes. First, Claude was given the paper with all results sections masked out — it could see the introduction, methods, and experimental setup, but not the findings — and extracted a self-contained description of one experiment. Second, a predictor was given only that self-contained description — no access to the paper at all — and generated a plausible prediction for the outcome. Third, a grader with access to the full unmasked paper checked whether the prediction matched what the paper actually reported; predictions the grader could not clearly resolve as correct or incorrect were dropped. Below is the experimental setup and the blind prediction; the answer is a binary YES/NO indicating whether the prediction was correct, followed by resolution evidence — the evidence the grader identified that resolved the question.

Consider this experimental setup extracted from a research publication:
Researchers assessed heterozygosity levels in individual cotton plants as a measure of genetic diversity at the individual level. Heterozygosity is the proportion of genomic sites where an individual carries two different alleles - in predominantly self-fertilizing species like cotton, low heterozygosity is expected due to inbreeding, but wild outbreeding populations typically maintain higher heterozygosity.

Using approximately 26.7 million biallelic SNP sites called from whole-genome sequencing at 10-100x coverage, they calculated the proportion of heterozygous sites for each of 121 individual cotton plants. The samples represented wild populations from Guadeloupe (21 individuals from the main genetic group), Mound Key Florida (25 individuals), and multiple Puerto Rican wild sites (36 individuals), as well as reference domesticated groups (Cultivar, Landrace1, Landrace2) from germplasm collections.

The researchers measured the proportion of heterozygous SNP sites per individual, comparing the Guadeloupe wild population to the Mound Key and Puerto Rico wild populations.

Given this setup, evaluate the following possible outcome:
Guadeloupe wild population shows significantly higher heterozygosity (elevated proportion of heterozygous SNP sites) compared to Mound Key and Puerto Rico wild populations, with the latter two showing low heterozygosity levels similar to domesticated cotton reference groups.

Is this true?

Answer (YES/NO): NO